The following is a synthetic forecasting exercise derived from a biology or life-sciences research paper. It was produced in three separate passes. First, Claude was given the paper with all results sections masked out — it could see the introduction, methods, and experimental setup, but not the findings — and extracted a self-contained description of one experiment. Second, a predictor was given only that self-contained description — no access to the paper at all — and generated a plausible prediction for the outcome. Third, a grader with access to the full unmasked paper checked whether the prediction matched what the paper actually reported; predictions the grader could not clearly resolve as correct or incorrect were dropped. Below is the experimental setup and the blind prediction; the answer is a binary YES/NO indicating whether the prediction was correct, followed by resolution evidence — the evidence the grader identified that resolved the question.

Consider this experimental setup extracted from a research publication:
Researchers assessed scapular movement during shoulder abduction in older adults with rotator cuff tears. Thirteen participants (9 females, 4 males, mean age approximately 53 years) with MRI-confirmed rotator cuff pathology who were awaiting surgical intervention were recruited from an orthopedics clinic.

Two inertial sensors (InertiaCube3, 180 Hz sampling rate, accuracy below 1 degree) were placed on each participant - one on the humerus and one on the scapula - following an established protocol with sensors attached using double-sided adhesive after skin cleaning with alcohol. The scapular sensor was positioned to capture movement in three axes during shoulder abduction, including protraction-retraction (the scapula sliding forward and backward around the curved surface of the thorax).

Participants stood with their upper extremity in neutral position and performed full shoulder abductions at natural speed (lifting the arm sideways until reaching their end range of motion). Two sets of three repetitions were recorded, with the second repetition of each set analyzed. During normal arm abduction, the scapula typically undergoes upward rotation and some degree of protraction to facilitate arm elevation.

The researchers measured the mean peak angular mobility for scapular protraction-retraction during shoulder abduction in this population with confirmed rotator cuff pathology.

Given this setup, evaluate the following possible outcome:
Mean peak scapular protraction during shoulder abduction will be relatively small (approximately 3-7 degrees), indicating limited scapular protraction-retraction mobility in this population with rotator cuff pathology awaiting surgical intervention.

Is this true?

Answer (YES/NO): NO